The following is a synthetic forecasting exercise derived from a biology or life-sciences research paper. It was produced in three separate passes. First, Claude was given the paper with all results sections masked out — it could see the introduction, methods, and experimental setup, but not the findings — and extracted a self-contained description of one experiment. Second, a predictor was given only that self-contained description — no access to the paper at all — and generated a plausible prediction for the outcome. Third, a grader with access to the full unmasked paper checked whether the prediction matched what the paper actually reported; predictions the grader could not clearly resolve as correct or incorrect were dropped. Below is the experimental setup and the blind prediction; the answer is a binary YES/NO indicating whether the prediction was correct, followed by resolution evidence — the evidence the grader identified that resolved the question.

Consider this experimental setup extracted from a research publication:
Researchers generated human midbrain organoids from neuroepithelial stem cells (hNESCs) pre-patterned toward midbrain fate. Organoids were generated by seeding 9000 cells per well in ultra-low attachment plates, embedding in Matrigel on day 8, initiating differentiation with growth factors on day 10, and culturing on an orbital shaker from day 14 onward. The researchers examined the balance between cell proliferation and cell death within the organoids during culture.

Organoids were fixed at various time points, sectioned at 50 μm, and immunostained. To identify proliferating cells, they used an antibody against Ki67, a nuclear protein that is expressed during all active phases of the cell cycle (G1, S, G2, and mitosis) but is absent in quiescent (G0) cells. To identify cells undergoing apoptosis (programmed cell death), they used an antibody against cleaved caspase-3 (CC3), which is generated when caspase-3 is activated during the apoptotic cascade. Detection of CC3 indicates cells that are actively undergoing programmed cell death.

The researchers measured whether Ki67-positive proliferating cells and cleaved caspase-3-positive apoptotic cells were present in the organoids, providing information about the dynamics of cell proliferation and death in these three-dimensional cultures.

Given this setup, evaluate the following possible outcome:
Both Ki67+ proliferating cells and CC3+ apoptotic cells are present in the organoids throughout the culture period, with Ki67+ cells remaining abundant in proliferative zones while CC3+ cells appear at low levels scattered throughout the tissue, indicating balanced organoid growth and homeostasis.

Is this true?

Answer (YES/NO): NO